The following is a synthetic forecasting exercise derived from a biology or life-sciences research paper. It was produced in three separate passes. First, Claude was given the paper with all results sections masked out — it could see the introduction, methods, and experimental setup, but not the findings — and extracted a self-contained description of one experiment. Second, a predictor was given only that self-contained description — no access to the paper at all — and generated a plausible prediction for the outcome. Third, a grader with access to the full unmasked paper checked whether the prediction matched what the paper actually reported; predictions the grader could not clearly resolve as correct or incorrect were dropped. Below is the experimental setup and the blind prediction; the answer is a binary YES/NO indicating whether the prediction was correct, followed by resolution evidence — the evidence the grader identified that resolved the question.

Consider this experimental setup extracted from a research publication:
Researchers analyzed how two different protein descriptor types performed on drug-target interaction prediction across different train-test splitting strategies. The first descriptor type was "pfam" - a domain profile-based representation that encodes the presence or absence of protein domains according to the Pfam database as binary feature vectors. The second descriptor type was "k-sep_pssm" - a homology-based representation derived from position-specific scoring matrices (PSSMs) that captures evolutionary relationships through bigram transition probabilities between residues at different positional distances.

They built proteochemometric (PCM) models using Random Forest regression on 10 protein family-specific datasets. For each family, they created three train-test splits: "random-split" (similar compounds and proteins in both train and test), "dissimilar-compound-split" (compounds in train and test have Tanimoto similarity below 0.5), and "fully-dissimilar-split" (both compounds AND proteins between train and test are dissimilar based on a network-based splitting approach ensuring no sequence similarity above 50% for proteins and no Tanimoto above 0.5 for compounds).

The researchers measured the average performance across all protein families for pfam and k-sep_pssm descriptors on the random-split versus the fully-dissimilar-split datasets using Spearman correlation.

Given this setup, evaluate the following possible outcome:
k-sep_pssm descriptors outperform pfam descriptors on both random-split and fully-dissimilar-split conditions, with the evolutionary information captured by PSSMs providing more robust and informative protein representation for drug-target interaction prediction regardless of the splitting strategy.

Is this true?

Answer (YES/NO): NO